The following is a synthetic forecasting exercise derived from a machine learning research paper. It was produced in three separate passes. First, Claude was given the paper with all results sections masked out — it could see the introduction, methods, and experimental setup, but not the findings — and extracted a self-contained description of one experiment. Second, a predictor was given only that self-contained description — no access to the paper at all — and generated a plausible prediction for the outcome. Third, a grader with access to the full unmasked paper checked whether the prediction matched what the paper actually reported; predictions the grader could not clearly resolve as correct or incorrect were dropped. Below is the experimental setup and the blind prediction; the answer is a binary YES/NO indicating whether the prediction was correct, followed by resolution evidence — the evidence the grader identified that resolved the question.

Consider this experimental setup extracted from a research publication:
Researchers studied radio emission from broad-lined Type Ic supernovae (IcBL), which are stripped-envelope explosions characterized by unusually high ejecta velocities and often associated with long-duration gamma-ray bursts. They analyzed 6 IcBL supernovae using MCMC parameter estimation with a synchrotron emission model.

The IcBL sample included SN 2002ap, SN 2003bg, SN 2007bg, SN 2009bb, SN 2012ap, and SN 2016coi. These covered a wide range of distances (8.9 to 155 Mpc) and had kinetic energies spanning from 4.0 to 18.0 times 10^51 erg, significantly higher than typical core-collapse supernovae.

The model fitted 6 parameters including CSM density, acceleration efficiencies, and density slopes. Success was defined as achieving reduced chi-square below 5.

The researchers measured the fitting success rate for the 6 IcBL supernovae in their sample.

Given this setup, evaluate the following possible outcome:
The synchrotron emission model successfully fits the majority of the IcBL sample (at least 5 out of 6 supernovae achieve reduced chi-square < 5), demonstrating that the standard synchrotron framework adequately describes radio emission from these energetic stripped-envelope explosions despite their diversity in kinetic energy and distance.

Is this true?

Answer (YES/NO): YES